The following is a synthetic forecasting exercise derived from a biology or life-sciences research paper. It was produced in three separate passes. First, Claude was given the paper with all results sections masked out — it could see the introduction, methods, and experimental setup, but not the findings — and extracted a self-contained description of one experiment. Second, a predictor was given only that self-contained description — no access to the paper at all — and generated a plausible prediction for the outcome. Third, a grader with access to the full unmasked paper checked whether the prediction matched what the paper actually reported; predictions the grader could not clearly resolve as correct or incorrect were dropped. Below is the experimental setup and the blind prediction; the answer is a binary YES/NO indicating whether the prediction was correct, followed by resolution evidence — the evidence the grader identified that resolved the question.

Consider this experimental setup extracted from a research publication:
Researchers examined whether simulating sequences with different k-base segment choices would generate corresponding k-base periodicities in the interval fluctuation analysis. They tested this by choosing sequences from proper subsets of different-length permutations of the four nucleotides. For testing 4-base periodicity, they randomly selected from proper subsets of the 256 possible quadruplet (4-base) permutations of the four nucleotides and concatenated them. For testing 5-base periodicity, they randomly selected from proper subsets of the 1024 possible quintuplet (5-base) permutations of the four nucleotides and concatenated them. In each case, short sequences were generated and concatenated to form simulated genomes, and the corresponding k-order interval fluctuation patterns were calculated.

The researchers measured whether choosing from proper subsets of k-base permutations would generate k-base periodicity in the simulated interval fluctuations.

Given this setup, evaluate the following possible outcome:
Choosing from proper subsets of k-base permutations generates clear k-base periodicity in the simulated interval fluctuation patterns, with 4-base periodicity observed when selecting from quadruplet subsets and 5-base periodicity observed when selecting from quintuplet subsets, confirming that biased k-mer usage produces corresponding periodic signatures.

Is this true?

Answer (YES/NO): YES